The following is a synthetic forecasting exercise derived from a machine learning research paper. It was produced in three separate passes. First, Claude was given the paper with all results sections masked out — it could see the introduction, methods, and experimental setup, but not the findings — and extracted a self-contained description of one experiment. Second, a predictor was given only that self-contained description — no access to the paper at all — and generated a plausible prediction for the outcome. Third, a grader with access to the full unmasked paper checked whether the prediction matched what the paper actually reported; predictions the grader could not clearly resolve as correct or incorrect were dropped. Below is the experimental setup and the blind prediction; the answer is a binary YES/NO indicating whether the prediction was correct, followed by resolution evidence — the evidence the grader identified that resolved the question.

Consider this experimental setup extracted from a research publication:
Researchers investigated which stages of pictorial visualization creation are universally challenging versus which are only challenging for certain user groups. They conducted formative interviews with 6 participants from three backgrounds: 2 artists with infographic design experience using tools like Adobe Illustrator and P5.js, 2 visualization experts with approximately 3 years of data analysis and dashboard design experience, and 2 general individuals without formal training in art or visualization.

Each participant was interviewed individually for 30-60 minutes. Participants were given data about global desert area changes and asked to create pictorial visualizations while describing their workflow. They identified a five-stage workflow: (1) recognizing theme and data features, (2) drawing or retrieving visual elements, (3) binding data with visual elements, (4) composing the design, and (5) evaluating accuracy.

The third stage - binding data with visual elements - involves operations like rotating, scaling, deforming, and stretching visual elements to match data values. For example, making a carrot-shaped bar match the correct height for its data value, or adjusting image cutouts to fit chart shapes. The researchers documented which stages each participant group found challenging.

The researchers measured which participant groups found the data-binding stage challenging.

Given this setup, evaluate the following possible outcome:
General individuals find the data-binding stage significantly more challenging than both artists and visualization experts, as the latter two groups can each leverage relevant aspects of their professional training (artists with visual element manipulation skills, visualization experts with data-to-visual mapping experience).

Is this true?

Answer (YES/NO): NO